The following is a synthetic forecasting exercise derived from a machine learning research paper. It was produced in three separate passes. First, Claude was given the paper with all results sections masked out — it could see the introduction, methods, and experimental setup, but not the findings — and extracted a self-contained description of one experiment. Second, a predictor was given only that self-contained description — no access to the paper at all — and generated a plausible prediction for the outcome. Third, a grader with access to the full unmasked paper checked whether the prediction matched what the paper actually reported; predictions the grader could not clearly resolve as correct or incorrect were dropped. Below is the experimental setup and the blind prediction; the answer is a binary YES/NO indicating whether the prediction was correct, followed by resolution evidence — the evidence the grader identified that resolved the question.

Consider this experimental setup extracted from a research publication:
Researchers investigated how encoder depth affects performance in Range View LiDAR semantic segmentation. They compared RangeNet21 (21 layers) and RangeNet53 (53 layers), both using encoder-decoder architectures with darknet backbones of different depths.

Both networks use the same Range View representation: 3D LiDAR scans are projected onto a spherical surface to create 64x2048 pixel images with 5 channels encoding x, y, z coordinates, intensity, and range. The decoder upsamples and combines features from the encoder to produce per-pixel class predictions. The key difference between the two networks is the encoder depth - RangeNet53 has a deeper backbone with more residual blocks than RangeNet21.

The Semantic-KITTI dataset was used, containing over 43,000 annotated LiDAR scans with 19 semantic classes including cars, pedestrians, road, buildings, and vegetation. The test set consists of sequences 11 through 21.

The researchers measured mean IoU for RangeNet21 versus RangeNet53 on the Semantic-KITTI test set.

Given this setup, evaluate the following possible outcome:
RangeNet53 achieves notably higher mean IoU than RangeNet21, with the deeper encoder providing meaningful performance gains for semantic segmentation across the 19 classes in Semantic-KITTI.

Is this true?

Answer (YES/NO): NO